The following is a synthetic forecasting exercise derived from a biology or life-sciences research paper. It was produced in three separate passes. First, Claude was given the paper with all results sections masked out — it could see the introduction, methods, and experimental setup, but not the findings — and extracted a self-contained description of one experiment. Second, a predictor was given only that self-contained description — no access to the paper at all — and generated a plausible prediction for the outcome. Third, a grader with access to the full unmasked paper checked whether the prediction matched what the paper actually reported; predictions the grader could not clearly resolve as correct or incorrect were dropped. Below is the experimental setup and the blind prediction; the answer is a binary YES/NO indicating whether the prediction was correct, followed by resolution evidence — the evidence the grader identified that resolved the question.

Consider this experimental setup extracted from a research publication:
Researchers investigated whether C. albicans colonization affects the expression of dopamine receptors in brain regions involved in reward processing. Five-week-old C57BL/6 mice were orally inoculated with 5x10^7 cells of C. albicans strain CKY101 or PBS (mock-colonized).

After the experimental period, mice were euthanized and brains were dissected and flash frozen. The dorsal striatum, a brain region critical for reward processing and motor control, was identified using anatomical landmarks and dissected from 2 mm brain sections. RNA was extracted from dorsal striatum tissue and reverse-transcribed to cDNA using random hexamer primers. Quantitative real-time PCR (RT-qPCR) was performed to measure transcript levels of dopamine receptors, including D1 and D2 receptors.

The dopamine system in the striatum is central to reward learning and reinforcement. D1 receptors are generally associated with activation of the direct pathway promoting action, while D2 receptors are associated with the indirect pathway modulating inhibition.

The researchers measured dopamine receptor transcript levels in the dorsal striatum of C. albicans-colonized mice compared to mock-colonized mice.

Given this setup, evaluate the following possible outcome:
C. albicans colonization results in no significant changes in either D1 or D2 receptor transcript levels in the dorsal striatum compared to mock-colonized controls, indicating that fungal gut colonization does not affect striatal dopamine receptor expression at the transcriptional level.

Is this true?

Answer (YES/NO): NO